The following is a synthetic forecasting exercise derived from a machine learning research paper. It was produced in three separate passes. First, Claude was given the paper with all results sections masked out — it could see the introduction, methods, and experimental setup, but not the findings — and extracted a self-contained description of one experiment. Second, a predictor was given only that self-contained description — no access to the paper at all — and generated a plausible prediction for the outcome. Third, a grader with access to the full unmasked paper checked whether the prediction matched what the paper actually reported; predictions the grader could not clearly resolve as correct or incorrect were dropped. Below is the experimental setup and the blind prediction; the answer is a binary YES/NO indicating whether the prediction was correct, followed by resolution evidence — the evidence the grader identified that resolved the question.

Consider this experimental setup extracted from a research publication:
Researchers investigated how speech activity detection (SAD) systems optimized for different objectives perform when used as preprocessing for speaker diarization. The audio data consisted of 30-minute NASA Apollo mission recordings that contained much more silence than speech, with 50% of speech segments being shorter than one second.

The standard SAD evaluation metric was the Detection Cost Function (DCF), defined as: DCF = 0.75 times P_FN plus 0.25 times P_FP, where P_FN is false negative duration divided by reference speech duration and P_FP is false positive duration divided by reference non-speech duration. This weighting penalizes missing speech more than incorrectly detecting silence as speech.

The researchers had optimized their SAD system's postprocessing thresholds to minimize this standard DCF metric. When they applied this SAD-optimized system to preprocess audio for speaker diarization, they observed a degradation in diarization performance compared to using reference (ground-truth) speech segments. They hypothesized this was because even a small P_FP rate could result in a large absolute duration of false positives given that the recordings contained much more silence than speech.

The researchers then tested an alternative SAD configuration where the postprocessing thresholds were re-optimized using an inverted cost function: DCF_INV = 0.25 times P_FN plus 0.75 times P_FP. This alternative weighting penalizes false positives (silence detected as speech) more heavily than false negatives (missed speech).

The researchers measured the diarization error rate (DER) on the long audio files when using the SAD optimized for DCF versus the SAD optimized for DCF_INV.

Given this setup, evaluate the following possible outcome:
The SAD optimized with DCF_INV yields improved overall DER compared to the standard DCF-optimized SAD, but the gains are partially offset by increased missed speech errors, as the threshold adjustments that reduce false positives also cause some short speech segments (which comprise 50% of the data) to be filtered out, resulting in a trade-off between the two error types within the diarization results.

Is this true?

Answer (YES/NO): NO